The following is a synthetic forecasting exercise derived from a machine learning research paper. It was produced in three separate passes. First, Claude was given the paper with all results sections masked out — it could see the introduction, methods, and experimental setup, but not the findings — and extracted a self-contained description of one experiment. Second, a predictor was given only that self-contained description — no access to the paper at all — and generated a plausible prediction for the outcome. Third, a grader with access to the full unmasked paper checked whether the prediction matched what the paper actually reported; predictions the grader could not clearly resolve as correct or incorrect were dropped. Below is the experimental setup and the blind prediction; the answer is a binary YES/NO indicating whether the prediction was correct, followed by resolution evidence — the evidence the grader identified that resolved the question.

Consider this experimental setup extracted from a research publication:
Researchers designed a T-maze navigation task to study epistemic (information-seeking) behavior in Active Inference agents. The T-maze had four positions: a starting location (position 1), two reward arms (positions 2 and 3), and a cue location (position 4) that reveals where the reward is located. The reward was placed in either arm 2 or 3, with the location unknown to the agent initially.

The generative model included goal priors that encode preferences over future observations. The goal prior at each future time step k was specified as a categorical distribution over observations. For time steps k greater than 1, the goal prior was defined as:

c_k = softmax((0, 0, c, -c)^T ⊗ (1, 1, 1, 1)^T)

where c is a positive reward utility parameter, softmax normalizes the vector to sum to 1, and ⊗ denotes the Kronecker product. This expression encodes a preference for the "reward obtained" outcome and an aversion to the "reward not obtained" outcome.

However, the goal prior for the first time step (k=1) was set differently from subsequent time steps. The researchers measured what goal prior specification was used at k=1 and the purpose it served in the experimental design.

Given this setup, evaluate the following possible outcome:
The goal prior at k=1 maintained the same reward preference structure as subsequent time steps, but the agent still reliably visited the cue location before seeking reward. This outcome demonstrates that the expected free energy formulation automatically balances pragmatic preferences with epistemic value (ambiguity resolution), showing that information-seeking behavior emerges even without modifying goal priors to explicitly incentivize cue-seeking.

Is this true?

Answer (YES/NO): NO